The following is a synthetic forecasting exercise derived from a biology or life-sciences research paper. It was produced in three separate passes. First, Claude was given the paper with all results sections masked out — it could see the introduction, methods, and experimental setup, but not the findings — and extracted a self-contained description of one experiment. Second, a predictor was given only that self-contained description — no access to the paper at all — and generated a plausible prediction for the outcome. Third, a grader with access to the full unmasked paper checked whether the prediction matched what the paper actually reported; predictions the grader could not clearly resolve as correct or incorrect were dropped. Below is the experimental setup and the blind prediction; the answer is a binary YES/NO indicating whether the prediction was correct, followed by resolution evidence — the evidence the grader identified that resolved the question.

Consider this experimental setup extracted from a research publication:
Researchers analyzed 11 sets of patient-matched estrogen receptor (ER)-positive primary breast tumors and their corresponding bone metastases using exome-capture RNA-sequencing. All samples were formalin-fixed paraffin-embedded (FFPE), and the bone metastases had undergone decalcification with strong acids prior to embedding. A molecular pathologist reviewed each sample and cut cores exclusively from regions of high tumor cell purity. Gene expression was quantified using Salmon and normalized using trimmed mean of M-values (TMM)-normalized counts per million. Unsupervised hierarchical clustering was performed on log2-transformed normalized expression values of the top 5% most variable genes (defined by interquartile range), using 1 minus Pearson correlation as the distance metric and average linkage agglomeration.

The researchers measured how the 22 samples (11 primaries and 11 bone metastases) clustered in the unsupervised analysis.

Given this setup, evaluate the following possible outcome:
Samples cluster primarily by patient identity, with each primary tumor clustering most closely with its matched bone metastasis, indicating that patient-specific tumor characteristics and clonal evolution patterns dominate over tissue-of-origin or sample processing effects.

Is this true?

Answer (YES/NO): NO